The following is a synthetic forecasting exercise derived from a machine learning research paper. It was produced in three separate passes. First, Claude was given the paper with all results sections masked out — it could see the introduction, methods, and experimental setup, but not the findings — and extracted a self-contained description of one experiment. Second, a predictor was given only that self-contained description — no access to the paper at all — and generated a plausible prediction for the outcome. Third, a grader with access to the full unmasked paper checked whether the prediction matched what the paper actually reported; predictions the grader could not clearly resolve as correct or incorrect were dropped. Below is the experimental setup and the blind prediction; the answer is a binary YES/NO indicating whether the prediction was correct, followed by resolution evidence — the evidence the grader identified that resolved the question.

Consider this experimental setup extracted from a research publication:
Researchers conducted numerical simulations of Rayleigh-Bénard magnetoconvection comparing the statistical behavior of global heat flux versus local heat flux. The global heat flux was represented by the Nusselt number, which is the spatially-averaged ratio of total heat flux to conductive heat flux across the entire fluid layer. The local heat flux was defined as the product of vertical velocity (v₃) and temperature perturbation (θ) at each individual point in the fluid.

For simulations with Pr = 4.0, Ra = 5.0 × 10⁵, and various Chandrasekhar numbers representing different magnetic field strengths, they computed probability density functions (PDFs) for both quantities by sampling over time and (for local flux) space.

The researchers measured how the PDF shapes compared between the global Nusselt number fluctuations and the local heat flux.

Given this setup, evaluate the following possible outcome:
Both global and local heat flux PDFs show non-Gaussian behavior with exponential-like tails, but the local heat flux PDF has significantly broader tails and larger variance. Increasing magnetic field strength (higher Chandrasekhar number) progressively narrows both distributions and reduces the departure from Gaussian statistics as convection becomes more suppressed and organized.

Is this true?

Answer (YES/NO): NO